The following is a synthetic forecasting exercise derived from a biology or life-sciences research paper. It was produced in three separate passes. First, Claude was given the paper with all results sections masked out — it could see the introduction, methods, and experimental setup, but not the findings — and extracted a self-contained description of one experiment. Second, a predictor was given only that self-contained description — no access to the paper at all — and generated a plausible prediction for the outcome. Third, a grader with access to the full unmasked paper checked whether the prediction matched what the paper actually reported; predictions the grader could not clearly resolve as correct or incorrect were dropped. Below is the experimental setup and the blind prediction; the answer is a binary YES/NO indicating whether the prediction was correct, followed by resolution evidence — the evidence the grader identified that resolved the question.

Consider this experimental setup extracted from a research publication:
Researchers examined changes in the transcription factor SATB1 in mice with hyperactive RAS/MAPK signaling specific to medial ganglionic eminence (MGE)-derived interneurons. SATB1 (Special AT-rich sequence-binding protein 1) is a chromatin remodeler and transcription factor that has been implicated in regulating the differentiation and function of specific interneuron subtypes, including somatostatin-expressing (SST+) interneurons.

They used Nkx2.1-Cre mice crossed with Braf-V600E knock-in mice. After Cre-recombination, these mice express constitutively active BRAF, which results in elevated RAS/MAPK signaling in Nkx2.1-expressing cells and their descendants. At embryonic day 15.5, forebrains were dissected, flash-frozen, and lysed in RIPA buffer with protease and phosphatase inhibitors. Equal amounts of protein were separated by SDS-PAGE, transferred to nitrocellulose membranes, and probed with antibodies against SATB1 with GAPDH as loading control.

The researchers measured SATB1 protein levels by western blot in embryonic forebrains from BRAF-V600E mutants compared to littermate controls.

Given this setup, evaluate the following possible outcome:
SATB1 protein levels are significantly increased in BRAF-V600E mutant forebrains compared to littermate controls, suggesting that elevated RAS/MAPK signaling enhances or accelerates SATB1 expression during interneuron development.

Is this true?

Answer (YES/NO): YES